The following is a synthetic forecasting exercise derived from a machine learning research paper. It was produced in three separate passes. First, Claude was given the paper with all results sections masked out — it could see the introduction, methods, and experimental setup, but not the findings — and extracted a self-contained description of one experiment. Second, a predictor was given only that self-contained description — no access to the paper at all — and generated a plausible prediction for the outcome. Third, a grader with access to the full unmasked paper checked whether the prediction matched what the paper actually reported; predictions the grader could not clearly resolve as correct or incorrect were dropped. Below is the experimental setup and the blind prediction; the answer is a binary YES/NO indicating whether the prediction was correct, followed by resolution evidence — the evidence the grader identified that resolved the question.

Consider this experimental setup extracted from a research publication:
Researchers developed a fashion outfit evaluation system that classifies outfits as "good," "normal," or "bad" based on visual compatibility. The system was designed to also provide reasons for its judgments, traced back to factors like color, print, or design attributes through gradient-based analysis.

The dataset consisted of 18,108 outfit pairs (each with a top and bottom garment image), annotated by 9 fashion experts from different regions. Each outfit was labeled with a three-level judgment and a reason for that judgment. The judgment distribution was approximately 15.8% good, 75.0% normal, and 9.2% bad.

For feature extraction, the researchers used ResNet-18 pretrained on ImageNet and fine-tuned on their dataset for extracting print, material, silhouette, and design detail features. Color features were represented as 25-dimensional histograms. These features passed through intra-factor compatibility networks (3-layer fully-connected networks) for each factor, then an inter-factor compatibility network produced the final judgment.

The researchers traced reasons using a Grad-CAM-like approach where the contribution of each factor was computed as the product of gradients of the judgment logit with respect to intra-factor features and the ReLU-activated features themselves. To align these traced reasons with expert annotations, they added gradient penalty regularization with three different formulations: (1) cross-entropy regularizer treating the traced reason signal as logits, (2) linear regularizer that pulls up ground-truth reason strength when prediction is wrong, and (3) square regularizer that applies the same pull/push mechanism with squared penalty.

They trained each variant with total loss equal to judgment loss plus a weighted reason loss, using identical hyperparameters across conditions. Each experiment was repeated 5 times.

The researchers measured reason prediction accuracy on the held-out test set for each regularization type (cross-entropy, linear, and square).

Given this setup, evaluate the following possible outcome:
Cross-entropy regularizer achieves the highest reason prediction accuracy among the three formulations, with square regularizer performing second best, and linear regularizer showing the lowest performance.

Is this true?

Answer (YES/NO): YES